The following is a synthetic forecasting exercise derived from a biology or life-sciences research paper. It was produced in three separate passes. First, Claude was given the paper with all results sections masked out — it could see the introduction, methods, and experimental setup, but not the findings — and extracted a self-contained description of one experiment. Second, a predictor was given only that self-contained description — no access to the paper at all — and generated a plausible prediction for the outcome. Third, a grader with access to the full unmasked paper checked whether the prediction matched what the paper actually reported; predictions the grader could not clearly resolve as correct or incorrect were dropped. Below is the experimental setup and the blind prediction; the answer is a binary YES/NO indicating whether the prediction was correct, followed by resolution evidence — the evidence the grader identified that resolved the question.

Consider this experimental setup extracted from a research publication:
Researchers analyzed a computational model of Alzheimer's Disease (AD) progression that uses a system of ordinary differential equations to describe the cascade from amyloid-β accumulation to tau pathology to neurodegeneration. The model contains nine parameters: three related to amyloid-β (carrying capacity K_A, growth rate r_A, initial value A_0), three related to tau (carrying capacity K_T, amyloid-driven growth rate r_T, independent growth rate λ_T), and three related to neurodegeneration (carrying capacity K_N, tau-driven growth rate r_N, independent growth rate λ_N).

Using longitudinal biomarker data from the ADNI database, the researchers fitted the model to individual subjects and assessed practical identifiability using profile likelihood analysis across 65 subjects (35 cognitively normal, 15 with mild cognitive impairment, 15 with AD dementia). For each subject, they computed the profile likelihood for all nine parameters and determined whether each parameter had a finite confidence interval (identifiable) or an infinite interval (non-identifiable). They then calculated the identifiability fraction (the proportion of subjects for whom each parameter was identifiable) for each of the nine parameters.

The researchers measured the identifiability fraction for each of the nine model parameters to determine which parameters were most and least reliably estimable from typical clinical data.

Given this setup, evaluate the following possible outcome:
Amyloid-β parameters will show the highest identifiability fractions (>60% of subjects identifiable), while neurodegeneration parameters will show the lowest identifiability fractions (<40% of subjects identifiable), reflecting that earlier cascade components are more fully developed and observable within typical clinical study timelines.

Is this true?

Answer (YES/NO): NO